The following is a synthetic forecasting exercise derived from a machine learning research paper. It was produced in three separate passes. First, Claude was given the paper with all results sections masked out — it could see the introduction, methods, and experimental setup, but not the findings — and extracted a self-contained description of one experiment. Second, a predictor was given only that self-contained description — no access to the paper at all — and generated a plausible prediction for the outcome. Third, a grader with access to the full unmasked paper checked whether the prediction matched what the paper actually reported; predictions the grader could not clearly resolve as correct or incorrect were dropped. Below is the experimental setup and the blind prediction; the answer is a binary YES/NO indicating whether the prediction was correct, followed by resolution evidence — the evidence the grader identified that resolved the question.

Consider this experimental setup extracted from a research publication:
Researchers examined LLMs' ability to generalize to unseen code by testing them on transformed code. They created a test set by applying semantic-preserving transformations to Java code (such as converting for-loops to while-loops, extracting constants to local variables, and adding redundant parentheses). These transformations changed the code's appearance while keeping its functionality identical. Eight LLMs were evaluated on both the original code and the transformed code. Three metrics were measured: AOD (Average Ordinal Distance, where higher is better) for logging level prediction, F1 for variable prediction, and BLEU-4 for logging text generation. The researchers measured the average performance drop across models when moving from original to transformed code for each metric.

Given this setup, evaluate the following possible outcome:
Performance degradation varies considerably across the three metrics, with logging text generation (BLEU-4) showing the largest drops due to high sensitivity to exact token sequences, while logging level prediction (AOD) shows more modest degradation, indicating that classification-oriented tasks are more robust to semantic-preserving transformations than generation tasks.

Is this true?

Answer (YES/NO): YES